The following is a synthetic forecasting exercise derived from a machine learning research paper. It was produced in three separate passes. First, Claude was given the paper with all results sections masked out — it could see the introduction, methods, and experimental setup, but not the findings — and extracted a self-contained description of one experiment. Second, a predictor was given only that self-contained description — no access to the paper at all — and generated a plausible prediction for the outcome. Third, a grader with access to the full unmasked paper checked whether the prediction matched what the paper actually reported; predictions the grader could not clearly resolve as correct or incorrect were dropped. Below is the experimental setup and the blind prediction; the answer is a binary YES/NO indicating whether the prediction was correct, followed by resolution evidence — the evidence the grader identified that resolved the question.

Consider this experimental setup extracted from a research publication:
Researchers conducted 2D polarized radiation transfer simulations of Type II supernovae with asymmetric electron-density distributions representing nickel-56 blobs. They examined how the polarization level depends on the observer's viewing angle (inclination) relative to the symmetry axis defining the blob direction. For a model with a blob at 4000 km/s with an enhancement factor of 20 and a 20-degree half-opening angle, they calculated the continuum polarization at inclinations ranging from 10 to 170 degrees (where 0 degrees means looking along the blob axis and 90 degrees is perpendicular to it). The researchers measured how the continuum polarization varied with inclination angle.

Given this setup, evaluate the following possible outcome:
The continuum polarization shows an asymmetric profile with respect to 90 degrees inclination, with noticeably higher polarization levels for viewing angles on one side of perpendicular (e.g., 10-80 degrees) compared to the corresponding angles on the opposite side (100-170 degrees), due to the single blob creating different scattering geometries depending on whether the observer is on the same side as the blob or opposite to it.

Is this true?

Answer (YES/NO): NO